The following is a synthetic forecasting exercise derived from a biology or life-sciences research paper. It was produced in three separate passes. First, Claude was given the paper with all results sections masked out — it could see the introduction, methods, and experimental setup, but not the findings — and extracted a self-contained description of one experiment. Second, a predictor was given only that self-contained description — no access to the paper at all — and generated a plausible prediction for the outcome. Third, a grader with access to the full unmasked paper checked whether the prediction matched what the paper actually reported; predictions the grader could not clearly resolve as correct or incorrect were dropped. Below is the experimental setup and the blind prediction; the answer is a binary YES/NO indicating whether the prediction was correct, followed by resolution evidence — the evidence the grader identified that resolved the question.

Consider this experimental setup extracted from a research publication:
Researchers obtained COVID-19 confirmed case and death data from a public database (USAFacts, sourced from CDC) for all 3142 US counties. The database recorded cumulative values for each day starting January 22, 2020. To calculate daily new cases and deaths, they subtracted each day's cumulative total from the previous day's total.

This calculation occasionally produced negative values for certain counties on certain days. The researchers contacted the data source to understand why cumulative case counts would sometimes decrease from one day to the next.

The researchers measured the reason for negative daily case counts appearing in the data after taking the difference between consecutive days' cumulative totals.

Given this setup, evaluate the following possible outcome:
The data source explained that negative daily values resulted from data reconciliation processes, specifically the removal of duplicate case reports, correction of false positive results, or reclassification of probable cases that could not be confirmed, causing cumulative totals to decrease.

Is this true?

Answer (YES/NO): NO